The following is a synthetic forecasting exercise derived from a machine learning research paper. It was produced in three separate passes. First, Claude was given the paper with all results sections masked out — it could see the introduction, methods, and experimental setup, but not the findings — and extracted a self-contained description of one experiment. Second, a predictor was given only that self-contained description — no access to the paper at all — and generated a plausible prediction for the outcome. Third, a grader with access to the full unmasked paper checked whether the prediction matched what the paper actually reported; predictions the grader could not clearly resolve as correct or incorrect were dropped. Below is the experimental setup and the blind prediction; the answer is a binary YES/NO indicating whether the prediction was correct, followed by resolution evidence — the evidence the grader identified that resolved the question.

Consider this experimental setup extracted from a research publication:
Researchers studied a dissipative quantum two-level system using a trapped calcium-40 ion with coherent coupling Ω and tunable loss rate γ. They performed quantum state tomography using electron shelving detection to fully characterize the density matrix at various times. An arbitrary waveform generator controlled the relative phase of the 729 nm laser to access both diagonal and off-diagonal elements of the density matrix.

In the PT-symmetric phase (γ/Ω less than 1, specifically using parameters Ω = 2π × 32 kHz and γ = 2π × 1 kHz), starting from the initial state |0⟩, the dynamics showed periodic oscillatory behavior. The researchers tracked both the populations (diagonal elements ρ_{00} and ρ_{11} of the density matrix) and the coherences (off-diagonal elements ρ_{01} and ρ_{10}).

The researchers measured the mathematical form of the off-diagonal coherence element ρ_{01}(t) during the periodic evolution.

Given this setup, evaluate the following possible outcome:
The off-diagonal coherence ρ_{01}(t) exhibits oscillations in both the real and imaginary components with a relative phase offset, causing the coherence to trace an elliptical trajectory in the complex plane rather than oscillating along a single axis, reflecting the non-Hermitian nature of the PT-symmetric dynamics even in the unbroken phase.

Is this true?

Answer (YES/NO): YES